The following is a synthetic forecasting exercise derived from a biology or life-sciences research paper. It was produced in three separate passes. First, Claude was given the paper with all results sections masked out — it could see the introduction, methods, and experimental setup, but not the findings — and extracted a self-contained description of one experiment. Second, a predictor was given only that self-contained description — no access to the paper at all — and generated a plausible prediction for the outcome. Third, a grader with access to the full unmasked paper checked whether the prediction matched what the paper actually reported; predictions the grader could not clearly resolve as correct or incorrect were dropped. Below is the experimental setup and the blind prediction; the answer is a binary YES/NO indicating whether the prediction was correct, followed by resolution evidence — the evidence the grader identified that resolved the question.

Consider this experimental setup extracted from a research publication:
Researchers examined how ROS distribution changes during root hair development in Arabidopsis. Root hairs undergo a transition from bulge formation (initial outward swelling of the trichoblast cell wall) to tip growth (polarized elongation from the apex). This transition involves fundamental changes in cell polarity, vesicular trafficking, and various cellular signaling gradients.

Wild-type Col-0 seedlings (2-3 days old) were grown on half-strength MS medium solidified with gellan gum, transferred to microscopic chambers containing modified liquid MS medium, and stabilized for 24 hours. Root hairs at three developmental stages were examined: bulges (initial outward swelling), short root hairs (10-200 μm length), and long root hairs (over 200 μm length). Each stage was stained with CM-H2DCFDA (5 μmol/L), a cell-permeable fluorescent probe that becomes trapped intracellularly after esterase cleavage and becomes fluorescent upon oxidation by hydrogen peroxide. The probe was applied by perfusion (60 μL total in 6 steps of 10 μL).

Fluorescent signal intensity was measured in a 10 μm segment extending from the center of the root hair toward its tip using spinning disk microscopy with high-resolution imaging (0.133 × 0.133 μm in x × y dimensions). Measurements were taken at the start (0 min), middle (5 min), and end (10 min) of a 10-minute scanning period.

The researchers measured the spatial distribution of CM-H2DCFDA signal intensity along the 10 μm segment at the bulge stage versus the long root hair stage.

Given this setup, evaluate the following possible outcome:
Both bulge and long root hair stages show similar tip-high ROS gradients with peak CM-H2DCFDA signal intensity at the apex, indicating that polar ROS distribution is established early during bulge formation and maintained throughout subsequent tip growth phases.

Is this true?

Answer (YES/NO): NO